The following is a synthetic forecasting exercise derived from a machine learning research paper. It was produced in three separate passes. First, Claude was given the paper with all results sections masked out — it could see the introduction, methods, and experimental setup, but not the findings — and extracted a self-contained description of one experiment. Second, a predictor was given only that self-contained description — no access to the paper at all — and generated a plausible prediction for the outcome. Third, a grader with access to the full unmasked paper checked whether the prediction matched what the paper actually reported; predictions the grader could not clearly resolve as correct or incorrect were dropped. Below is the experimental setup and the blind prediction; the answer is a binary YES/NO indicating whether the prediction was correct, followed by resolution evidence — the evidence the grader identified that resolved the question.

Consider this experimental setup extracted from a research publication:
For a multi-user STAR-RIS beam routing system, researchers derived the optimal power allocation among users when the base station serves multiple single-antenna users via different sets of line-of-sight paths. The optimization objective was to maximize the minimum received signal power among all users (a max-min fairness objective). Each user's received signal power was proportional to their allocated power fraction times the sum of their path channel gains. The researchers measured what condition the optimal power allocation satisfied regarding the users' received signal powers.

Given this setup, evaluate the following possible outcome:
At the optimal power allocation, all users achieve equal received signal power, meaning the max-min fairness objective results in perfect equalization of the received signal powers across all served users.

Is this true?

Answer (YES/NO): YES